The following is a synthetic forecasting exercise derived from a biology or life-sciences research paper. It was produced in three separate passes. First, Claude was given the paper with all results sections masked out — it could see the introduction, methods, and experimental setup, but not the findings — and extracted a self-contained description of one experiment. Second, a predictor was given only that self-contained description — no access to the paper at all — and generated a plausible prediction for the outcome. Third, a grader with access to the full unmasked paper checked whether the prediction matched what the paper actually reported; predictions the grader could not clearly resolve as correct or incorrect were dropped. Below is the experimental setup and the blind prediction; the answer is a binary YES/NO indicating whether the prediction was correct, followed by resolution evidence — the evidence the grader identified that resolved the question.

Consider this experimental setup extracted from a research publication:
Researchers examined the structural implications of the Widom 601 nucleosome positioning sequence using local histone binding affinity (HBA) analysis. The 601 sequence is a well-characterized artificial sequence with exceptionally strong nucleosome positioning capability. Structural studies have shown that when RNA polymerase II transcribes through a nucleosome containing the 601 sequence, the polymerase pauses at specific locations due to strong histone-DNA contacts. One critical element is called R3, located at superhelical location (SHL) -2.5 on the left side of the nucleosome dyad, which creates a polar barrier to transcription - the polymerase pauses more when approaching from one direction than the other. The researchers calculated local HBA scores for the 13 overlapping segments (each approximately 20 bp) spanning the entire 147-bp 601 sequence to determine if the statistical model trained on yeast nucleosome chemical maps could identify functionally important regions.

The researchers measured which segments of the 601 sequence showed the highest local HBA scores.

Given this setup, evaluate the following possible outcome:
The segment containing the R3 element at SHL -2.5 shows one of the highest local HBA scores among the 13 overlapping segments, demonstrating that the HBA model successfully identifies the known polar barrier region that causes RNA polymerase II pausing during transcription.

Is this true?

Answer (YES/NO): YES